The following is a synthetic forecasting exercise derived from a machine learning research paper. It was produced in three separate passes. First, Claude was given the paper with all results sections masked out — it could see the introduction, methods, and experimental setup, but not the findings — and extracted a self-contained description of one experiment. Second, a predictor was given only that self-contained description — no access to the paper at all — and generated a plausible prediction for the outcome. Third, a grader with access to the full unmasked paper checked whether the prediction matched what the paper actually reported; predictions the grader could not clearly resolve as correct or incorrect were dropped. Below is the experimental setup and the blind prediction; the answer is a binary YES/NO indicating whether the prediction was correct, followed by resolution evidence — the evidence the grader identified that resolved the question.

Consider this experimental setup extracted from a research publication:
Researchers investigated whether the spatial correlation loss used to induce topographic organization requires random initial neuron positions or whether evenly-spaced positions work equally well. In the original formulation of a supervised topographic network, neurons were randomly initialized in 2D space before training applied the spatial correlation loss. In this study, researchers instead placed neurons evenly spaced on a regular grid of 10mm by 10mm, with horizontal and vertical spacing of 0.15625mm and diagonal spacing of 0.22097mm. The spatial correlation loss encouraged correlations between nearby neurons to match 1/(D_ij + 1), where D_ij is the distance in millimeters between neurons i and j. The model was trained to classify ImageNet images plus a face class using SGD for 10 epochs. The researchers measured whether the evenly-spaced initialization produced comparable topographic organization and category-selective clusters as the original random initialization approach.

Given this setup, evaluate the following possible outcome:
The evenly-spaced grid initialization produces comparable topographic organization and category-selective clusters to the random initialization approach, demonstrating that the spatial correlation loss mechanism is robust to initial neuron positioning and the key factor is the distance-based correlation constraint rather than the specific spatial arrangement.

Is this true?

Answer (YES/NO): YES